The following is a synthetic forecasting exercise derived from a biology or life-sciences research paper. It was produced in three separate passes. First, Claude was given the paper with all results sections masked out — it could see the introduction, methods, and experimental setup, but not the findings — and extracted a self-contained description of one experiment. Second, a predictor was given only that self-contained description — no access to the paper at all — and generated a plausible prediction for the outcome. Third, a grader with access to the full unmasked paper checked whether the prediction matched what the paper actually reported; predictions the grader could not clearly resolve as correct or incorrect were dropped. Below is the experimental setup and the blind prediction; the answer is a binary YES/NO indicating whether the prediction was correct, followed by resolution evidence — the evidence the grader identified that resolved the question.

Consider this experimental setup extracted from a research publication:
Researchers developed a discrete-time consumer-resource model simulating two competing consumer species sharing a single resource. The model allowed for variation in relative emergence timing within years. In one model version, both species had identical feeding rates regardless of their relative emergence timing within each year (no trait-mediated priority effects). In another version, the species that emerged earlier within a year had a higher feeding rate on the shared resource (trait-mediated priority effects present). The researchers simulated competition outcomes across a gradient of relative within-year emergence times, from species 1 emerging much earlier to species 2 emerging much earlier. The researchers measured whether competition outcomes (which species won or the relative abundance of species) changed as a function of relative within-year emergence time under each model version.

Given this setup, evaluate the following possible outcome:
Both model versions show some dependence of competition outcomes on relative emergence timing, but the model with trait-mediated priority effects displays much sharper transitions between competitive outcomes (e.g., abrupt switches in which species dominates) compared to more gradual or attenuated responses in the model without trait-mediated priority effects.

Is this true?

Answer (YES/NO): NO